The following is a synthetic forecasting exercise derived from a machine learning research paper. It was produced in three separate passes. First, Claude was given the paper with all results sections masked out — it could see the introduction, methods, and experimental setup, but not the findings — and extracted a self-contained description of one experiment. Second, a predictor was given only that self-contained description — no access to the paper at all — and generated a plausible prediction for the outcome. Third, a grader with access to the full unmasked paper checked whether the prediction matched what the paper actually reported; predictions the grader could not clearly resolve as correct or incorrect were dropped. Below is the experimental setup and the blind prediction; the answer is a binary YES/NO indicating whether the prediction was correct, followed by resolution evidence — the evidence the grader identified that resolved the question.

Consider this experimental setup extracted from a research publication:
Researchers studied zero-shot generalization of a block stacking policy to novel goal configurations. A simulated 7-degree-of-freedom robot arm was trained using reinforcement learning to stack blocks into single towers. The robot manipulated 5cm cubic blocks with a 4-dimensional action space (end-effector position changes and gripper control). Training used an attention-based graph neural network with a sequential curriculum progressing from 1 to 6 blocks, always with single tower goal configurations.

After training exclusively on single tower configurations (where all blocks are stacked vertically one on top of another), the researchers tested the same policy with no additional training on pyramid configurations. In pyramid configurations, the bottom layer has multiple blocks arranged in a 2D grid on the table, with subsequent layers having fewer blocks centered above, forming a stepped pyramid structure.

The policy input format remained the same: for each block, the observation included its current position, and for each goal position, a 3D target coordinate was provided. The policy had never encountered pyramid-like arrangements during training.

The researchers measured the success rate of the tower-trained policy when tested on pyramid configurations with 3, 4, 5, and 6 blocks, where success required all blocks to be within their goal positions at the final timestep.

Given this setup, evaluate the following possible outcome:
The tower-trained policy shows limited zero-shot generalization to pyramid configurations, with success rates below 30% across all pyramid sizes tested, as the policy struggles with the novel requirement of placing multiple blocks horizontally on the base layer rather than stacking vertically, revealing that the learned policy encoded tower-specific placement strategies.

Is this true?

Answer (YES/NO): NO